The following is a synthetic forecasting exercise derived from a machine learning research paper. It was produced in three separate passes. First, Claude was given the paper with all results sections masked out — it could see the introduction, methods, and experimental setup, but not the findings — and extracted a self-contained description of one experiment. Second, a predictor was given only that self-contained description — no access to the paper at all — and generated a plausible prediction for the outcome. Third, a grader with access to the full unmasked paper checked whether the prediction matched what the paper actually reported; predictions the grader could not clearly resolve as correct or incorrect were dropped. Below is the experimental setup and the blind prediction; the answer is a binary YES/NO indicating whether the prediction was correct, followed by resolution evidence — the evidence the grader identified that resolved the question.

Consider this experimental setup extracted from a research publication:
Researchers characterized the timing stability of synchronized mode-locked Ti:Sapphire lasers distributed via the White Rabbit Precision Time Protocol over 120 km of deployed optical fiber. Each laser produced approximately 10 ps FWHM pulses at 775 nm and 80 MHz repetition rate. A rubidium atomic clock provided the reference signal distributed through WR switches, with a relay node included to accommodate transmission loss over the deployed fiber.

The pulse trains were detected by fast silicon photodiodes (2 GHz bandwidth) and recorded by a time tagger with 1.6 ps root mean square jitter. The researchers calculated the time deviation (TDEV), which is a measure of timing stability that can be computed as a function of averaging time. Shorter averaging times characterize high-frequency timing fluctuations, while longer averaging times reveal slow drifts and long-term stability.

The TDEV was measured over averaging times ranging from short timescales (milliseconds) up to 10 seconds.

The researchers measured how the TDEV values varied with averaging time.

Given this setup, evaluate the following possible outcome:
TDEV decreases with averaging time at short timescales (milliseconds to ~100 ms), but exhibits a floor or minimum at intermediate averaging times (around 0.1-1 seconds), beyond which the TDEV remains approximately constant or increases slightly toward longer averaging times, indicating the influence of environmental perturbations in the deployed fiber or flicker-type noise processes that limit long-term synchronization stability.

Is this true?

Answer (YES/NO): NO